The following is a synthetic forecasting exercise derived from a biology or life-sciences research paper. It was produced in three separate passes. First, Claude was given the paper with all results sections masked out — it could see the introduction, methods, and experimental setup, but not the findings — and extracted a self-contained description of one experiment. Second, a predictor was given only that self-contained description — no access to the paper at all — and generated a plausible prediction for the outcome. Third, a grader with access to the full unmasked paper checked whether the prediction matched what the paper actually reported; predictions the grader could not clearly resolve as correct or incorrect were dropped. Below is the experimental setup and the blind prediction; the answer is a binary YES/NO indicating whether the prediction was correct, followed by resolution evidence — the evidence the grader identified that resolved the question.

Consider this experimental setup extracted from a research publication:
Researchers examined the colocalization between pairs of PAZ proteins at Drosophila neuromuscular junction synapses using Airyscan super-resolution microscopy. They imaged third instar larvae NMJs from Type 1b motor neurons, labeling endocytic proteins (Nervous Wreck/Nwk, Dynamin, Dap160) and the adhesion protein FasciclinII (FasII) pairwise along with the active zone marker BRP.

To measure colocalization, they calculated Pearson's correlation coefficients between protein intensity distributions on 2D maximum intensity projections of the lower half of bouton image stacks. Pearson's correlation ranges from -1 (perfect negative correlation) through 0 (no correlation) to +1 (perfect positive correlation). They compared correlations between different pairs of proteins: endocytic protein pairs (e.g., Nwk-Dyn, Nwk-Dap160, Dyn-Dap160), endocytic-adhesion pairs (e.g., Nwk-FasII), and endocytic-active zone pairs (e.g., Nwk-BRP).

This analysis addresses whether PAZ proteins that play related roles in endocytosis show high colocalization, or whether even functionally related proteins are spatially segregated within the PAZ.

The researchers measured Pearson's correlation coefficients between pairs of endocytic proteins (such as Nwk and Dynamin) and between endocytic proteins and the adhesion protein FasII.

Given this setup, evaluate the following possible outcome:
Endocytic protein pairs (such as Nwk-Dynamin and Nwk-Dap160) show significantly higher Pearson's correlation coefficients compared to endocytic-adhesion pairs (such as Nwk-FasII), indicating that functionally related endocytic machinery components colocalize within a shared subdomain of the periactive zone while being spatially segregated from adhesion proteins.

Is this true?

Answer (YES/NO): NO